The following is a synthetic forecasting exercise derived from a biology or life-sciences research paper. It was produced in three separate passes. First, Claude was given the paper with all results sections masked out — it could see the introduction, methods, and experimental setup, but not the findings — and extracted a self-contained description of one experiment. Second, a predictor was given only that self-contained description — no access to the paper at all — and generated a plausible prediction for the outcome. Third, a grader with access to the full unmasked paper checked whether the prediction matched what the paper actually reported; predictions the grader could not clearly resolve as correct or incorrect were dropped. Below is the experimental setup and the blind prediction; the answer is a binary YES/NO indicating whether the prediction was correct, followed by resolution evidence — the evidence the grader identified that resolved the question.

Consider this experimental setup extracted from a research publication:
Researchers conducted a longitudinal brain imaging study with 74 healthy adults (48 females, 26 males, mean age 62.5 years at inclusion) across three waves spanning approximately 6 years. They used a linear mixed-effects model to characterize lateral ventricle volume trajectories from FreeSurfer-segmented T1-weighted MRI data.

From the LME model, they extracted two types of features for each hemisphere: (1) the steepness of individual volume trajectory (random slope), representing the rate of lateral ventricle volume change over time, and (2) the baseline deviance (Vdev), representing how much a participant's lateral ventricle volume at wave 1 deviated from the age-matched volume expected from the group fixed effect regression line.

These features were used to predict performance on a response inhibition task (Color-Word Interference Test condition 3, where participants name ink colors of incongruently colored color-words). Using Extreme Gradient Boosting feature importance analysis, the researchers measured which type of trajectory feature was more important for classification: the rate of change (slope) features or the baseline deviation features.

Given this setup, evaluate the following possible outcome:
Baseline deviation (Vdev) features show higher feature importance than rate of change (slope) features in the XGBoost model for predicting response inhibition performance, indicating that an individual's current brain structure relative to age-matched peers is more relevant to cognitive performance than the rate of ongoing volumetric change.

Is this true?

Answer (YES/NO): YES